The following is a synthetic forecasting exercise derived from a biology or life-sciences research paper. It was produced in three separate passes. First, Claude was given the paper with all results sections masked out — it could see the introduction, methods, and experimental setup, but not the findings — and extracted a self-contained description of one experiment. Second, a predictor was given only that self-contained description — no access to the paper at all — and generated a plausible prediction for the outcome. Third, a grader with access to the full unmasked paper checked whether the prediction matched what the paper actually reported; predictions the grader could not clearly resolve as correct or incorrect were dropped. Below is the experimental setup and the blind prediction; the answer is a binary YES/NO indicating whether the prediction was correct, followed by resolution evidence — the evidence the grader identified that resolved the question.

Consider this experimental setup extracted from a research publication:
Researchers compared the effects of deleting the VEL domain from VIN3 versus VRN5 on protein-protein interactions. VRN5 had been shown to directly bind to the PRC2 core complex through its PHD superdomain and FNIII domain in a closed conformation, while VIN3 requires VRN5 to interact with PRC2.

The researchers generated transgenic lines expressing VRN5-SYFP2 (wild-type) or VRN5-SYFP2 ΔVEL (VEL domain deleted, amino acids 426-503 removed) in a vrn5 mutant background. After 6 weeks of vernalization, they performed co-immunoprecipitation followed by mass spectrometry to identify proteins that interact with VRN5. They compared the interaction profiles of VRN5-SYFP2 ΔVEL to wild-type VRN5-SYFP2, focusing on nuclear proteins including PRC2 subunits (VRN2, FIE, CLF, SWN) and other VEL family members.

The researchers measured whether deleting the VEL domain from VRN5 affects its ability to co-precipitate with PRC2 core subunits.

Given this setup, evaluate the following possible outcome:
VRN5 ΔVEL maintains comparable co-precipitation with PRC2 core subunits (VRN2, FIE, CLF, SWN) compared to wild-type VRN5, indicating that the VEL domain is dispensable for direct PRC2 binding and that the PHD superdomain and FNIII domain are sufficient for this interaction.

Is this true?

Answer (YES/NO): YES